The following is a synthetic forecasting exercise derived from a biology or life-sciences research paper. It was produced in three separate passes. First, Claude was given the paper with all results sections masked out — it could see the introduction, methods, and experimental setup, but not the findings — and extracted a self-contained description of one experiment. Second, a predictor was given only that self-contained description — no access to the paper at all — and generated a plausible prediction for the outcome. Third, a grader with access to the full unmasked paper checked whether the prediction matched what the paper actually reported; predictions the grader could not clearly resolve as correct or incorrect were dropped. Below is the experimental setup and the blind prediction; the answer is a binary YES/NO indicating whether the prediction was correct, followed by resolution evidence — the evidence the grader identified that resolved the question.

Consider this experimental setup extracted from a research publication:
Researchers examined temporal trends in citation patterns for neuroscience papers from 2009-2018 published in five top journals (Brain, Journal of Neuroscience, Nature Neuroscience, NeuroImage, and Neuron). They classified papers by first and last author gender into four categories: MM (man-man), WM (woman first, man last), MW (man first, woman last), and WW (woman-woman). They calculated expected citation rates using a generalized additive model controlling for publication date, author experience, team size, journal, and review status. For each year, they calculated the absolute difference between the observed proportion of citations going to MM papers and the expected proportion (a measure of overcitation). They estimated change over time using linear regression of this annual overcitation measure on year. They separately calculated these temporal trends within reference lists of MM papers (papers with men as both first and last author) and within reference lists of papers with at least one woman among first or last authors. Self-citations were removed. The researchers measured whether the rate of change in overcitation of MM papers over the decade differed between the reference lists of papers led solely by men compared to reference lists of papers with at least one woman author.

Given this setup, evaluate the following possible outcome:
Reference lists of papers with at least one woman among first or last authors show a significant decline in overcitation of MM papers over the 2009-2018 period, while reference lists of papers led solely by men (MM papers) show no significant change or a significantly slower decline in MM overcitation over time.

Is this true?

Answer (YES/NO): NO